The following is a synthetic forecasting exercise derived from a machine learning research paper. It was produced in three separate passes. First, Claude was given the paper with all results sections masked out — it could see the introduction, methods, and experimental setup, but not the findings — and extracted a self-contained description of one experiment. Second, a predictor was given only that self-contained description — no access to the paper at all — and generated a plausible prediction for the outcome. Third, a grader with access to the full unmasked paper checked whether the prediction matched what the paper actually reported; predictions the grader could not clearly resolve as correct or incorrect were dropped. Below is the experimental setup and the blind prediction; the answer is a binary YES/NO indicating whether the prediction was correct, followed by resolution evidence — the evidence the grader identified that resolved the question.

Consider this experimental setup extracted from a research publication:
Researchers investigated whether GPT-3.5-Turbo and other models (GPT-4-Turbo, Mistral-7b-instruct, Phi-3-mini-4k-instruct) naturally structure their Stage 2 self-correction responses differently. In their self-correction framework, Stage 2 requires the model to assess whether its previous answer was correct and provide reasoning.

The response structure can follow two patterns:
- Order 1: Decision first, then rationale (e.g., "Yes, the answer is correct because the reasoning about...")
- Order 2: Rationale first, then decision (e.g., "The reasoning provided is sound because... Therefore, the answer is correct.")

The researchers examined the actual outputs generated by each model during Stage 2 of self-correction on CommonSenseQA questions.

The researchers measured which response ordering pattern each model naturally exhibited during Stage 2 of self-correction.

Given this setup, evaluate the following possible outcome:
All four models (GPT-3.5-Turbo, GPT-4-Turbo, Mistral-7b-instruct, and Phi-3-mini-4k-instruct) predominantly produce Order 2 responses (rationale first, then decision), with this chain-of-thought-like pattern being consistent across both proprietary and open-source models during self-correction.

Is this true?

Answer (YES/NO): NO